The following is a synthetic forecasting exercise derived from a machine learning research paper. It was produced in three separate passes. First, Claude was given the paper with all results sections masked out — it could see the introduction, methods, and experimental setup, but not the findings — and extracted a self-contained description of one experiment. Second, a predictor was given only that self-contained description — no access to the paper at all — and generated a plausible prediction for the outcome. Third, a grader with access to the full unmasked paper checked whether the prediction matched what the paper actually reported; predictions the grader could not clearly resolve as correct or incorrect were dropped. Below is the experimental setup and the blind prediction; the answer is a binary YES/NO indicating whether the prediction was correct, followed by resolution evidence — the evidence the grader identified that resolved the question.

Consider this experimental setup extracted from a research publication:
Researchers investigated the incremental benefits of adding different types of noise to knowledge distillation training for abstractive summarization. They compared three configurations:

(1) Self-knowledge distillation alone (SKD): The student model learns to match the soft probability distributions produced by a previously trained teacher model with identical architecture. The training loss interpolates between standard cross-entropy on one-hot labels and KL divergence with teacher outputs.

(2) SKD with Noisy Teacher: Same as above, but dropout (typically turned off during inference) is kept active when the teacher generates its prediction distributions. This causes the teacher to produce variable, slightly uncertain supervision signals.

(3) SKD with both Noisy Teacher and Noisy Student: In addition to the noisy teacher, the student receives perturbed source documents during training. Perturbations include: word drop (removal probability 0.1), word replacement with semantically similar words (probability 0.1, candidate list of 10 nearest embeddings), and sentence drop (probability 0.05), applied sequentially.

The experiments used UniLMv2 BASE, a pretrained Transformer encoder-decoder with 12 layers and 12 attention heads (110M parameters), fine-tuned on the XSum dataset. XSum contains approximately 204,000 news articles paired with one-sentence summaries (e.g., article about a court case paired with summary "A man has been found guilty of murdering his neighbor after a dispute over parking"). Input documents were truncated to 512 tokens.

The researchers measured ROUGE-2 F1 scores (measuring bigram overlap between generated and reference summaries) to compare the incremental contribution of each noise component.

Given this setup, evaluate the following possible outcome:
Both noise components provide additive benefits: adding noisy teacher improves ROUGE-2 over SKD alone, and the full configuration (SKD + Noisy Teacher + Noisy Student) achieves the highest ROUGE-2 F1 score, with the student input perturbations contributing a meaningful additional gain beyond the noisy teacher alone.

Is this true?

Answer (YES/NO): NO